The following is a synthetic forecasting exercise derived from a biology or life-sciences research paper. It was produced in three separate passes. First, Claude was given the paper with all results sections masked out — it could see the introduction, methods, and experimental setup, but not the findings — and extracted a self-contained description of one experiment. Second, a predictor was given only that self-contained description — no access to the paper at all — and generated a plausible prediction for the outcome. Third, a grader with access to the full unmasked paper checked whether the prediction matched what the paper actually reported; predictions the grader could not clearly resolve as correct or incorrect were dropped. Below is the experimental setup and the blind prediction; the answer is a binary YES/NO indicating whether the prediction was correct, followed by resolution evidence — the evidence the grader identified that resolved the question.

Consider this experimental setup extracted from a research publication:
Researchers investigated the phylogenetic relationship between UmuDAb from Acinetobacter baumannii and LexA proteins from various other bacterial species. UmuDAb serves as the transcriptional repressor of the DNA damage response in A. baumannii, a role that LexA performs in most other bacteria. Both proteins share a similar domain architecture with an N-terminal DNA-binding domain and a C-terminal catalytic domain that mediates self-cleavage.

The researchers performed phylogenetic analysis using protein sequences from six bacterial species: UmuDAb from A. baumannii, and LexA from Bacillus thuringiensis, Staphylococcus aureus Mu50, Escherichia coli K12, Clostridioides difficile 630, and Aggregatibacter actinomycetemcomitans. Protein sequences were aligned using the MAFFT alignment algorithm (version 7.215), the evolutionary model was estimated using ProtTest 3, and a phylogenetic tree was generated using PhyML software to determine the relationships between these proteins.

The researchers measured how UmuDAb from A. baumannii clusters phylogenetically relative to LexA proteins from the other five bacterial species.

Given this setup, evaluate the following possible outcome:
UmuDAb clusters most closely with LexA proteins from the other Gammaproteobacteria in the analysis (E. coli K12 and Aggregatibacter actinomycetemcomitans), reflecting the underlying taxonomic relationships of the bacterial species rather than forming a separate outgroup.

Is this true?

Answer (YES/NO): NO